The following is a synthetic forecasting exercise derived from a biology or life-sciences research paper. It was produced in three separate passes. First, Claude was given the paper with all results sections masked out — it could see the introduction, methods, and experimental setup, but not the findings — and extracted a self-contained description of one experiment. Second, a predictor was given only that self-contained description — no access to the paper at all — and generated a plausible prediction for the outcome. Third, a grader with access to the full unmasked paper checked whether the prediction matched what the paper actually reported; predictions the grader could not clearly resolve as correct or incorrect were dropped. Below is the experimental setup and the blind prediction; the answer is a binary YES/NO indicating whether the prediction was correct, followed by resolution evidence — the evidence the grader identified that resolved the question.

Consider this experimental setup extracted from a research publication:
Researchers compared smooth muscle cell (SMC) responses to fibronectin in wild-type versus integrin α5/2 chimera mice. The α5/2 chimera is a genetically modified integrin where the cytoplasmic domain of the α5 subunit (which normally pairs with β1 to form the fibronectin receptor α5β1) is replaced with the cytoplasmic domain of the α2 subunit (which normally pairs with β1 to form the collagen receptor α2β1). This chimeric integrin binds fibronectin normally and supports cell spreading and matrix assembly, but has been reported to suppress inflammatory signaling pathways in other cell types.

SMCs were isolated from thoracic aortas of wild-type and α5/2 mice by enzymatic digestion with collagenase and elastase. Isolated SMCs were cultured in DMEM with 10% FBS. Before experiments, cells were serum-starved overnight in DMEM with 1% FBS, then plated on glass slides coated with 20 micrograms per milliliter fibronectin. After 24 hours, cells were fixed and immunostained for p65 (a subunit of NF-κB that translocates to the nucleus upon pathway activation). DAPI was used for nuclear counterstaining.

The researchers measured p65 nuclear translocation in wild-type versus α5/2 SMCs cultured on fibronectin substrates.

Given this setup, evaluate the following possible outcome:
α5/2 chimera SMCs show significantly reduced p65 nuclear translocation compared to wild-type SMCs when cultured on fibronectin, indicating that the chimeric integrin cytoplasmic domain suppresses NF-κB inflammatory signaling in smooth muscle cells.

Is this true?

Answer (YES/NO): YES